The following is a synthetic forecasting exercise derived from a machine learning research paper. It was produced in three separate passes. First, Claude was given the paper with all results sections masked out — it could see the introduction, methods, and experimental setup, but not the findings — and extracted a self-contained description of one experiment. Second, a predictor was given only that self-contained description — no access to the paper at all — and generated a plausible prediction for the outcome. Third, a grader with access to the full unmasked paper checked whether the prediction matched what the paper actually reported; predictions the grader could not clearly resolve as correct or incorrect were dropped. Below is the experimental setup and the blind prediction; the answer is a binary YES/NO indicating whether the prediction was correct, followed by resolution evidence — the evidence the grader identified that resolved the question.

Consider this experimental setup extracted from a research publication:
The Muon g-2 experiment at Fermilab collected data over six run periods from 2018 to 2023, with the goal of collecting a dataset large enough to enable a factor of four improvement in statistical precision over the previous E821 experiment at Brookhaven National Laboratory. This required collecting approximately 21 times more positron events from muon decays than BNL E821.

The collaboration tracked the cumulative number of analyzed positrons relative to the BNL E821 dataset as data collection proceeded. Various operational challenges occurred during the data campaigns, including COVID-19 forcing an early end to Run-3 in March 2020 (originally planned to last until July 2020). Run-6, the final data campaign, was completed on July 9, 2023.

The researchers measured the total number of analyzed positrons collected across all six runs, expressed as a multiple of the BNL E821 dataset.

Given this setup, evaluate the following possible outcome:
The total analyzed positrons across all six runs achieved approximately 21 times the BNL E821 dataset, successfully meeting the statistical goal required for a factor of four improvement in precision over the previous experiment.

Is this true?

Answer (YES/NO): YES